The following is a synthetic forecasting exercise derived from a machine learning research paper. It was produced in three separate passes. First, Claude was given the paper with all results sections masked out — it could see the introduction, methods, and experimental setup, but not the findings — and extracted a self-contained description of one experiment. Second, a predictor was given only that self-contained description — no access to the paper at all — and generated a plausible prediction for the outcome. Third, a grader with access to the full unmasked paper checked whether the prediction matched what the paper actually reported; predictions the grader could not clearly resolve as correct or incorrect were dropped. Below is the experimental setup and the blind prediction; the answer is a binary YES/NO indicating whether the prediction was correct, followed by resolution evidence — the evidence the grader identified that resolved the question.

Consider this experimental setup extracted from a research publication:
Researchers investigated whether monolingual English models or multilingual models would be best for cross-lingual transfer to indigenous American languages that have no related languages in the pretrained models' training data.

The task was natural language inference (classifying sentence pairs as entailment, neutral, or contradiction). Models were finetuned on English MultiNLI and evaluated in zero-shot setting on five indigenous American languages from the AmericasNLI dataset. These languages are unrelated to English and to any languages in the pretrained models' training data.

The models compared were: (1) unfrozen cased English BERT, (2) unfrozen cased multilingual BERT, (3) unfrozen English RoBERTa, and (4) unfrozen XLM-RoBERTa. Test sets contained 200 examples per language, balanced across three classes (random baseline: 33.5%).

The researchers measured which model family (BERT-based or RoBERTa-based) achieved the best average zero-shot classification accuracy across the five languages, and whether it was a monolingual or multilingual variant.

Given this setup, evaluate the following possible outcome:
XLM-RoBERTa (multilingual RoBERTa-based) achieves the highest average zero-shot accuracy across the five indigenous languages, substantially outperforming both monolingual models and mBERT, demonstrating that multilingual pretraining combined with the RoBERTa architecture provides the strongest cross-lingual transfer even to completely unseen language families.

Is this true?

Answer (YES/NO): NO